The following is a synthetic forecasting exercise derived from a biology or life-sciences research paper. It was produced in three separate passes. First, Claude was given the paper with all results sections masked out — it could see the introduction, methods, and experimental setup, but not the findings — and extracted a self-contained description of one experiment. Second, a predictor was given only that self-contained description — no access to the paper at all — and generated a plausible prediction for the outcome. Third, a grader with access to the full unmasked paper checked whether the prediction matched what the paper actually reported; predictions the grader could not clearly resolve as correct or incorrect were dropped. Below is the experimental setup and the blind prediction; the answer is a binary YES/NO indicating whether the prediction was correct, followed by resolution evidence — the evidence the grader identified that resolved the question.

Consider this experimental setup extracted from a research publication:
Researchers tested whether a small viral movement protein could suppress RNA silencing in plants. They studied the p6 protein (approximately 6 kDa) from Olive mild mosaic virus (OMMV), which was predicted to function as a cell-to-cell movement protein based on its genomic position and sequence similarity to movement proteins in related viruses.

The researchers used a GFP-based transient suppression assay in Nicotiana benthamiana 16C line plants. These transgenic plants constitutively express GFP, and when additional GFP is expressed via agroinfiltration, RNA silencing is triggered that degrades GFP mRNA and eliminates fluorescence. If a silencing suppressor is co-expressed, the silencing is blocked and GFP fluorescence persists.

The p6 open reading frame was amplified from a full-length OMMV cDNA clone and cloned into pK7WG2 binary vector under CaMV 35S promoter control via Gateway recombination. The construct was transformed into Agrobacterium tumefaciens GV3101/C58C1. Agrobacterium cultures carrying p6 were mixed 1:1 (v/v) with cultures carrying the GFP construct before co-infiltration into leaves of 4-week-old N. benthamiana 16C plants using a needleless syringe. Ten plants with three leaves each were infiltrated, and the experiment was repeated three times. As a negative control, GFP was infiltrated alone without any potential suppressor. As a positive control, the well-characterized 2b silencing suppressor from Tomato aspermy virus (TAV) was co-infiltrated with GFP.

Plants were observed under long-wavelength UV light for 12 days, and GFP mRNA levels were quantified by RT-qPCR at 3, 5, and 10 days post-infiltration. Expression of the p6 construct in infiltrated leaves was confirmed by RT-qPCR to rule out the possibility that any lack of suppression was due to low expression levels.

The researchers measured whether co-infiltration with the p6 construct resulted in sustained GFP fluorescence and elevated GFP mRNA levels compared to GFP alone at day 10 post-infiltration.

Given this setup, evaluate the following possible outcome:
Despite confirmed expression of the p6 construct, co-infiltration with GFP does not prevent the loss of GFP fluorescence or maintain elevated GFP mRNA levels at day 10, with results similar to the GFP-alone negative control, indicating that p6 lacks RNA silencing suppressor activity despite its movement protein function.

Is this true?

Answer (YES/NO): NO